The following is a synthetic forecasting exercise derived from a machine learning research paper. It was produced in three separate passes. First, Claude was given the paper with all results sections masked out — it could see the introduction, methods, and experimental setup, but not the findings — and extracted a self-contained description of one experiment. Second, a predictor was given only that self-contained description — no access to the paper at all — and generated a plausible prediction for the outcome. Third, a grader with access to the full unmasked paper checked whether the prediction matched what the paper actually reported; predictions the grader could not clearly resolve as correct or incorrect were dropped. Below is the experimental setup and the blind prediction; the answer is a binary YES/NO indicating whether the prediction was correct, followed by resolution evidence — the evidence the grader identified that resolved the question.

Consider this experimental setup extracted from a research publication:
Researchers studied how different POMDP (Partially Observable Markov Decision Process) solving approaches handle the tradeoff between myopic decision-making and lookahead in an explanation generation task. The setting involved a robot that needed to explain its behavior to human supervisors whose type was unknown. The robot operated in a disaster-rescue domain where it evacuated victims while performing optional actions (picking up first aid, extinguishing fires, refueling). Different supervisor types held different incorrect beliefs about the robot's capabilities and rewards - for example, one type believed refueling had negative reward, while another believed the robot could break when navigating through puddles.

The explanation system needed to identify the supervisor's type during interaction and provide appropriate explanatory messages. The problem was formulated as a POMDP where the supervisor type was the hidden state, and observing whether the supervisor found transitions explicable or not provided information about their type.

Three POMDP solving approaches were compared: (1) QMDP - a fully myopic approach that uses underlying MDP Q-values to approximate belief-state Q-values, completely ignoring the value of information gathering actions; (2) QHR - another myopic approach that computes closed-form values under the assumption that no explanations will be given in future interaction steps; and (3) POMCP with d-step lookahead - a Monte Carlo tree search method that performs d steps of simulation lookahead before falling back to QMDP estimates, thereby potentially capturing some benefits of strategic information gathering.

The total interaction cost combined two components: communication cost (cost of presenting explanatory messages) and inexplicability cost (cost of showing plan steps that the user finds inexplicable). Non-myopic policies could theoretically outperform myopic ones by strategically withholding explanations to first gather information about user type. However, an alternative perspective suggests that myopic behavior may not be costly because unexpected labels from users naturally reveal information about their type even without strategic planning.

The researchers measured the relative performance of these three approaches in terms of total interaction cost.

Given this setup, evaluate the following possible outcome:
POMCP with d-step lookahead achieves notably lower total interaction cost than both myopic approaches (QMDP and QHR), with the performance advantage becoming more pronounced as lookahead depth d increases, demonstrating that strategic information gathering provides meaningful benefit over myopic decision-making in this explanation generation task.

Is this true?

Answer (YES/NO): NO